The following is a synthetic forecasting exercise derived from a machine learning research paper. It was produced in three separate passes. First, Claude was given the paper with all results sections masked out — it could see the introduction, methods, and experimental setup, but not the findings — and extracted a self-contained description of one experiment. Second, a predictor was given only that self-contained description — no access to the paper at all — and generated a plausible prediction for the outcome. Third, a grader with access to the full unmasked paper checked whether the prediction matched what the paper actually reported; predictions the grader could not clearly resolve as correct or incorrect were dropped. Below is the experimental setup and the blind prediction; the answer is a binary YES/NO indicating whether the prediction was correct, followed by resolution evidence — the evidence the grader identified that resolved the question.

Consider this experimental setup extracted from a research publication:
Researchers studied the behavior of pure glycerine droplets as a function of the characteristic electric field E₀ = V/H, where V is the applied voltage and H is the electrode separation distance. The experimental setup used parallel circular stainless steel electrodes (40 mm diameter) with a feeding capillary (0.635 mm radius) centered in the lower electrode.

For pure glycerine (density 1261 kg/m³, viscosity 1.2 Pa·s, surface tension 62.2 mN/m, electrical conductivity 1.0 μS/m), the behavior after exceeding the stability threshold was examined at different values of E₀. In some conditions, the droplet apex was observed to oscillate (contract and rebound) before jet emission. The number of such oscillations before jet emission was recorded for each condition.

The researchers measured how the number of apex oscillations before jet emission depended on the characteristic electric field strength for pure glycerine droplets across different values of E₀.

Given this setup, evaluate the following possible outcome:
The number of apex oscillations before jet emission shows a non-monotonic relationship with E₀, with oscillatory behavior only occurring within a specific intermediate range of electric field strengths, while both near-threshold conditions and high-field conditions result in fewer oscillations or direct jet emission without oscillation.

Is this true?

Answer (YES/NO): NO